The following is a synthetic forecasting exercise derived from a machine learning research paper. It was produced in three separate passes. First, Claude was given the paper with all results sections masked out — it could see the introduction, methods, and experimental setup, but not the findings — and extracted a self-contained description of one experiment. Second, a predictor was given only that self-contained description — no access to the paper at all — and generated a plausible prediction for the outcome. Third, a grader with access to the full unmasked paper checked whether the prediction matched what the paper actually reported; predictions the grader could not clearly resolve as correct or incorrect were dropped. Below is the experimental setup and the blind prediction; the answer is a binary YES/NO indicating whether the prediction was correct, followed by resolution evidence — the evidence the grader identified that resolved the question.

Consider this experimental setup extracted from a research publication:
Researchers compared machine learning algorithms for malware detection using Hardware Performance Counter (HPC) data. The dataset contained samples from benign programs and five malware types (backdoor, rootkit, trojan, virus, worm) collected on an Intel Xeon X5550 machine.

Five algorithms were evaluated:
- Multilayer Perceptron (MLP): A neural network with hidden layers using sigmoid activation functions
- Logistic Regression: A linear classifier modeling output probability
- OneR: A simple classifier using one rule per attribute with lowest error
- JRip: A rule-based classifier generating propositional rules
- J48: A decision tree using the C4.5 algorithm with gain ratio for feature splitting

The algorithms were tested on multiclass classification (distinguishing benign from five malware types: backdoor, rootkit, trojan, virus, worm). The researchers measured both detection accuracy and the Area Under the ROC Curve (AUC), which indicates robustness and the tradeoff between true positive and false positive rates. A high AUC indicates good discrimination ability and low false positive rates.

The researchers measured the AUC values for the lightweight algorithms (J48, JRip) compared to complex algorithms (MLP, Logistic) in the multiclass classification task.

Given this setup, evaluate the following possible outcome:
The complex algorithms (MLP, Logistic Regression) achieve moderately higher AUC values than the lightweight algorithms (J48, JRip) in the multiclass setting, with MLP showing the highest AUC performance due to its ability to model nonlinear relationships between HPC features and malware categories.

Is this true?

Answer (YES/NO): NO